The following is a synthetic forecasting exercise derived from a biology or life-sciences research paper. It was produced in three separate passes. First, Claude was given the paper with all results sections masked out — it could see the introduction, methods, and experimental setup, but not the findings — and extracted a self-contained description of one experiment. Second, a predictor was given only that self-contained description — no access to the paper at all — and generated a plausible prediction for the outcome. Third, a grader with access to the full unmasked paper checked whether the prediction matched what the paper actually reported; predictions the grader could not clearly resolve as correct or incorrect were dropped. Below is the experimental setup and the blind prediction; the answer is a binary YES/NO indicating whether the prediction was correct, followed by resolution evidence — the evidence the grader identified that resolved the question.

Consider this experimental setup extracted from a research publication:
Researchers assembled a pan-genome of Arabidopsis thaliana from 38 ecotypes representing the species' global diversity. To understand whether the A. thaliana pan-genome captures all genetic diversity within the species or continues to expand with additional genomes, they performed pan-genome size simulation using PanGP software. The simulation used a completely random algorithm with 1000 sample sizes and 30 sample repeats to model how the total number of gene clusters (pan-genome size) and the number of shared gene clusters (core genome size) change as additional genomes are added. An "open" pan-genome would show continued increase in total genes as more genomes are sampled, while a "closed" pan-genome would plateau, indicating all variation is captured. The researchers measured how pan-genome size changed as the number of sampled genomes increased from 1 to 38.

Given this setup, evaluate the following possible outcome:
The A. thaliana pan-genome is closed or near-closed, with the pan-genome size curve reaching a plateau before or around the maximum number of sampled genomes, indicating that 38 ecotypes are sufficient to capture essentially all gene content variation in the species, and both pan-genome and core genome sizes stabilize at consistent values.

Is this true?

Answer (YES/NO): YES